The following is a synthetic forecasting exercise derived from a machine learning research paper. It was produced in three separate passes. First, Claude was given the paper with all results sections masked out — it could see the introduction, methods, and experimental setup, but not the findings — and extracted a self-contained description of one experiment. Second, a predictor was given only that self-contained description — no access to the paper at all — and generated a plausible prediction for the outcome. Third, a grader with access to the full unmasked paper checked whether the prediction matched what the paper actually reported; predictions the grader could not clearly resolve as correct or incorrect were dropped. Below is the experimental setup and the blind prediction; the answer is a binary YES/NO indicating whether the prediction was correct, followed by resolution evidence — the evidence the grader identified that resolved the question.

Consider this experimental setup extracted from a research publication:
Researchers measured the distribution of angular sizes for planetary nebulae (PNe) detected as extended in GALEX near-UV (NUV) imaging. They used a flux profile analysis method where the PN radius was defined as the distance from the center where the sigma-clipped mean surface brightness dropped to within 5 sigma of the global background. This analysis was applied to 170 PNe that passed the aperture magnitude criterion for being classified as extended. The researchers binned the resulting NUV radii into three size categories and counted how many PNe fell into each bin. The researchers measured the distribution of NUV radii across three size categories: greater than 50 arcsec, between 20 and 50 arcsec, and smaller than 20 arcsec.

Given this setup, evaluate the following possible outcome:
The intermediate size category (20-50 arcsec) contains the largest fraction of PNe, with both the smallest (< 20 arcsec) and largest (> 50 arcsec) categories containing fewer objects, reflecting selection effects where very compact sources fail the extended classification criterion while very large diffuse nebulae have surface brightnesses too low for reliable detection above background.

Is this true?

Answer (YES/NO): NO